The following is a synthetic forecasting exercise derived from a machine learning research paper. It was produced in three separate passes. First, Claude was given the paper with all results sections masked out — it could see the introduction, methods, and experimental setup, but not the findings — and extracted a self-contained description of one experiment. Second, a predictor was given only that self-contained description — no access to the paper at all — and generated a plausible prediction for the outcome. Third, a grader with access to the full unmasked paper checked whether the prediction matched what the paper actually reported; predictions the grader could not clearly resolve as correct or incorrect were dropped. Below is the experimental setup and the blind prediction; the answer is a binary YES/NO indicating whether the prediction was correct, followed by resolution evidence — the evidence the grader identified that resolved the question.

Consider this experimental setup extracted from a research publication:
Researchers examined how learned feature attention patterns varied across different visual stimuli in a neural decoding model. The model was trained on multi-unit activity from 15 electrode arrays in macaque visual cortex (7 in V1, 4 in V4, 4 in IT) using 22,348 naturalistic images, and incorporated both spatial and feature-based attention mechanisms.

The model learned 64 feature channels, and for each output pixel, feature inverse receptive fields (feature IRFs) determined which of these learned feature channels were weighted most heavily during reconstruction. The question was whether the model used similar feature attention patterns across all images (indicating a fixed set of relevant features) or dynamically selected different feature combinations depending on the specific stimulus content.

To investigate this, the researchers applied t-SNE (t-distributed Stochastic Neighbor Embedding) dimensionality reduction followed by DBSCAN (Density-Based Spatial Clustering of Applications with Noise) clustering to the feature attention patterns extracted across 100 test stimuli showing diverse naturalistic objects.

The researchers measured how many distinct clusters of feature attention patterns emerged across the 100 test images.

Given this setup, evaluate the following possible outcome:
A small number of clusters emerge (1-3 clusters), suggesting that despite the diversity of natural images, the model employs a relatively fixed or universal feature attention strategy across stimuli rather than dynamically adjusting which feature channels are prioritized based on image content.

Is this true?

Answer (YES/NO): NO